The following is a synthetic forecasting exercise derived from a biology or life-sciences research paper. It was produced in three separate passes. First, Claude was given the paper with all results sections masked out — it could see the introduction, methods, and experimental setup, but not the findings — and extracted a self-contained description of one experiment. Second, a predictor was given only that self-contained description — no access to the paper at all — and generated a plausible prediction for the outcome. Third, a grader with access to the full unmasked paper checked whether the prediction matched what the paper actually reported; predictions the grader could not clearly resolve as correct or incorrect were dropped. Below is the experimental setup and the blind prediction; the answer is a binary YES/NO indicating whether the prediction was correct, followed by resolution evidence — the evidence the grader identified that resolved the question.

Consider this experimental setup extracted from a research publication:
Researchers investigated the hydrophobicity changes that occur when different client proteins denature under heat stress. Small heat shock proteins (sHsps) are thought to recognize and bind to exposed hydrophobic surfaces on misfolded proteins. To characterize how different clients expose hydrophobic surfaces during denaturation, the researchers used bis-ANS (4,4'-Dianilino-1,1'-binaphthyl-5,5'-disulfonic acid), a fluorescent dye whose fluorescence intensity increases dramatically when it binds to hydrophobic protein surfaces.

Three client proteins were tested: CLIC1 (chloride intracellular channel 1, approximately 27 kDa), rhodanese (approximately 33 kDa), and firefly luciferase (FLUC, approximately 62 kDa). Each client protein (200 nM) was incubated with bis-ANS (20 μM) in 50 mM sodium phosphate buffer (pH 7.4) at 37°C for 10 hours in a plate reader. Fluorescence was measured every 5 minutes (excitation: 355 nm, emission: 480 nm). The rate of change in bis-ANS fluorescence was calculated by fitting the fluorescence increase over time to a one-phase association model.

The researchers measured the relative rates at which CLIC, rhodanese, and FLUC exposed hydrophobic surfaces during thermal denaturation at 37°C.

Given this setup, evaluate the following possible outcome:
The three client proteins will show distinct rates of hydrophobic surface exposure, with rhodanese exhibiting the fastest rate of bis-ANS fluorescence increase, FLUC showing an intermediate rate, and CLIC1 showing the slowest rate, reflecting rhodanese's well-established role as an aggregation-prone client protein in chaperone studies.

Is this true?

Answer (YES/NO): NO